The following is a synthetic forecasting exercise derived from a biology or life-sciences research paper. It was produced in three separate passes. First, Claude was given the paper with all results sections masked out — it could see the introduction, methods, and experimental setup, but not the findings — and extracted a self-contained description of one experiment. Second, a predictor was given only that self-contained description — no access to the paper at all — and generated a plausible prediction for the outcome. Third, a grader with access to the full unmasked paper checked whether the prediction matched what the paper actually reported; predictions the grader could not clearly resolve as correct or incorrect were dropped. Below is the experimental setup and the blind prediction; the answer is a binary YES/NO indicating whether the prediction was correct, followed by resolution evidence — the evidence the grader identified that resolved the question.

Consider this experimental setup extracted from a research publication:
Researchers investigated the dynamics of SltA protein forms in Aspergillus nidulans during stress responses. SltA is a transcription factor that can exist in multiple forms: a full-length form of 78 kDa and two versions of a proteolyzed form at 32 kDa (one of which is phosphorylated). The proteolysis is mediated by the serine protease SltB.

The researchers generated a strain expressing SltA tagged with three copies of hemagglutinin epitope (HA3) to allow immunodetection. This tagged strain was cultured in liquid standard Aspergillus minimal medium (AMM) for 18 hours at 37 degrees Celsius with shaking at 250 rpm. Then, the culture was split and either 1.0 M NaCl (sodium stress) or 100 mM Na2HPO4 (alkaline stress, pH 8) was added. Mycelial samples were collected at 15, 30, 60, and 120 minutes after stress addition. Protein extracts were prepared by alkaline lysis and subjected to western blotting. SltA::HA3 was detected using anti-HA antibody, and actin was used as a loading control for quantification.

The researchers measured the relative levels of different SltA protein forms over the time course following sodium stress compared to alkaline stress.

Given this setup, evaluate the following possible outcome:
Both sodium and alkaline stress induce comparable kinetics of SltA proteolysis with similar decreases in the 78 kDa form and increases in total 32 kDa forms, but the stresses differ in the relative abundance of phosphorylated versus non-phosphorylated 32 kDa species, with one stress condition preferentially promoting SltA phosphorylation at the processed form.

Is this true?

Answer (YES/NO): NO